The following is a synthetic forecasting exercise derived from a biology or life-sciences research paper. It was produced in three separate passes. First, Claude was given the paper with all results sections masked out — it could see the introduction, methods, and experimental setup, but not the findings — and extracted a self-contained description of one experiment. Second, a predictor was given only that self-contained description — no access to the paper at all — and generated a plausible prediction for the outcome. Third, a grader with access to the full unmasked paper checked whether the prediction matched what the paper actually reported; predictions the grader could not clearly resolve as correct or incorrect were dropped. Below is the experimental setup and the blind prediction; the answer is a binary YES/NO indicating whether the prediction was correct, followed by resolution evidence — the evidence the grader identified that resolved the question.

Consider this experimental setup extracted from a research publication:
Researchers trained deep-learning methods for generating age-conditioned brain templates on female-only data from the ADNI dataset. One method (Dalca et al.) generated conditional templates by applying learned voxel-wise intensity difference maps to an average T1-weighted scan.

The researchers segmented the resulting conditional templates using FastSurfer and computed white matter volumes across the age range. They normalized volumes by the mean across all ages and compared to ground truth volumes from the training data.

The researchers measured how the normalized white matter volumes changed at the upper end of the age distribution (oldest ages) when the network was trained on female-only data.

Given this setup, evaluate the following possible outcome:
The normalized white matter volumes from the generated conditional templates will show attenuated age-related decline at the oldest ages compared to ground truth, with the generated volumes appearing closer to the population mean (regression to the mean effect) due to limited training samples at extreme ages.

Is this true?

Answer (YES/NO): NO